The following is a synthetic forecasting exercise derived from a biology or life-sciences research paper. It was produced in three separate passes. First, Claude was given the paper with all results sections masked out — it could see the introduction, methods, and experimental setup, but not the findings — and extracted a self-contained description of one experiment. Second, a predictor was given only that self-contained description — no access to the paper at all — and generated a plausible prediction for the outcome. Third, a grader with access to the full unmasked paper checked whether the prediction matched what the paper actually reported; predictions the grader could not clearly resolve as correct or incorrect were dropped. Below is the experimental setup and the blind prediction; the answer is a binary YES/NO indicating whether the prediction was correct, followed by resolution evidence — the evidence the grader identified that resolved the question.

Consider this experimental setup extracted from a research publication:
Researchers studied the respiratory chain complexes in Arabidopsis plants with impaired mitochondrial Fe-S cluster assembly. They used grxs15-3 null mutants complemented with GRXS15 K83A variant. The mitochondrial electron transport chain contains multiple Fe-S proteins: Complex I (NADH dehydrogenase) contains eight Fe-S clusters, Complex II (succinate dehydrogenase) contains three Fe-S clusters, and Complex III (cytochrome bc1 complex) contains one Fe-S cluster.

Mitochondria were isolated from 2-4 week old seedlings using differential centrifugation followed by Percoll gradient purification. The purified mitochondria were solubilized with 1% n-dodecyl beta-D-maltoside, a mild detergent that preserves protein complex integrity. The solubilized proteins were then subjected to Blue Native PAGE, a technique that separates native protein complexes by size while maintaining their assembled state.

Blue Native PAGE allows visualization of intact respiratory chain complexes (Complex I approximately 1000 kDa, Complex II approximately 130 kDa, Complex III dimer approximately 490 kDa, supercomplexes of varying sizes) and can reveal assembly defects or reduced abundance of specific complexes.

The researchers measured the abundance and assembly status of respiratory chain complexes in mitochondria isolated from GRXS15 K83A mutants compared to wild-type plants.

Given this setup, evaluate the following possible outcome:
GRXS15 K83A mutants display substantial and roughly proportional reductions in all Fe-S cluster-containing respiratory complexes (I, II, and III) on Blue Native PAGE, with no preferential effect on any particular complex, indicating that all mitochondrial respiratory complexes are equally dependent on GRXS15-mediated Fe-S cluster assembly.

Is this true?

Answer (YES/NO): NO